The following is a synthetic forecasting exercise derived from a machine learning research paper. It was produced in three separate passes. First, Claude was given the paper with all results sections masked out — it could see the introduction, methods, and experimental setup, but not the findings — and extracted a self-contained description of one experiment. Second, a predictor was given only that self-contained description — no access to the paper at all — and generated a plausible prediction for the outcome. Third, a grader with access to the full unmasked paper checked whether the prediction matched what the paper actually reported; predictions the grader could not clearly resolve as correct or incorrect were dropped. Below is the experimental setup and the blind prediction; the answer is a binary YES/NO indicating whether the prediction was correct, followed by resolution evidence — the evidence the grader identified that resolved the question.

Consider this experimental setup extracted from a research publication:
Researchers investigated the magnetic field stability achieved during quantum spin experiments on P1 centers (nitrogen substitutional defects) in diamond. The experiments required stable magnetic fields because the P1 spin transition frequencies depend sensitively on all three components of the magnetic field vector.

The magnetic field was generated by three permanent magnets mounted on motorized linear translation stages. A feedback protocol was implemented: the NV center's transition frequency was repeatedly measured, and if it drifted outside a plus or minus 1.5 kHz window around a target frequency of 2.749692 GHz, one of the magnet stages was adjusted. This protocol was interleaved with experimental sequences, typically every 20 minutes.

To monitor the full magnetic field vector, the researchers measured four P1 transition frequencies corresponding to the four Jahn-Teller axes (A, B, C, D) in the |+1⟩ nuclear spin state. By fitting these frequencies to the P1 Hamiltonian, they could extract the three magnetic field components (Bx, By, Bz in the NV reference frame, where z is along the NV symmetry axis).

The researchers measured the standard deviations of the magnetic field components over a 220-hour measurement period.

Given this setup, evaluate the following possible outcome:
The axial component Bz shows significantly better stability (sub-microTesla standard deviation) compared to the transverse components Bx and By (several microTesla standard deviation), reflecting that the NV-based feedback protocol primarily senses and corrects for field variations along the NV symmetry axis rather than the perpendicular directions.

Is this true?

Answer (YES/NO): NO